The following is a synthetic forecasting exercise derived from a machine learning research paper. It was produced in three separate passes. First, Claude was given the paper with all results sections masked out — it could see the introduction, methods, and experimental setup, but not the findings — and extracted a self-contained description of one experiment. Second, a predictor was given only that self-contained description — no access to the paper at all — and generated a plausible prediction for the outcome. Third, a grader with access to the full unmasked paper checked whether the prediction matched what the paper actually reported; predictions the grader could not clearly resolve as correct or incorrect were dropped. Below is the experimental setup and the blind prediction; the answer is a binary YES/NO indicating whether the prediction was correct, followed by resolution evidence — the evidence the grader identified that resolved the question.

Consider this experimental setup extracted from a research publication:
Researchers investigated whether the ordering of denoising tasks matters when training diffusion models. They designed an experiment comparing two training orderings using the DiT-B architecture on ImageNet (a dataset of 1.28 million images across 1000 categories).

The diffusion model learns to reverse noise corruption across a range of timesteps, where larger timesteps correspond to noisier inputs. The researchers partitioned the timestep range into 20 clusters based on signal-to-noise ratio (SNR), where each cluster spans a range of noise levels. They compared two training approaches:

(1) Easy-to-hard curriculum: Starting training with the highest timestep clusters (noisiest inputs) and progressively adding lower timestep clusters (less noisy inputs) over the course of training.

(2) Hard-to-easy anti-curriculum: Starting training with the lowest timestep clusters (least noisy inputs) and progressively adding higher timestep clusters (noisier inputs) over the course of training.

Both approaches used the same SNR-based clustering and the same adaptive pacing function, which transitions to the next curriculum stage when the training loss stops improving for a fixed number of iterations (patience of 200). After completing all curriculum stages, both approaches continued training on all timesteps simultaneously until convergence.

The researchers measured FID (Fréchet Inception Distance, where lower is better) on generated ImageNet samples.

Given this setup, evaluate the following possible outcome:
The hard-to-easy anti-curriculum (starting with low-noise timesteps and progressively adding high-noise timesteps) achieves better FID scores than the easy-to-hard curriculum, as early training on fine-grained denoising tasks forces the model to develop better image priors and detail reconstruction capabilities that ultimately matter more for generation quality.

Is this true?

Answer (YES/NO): NO